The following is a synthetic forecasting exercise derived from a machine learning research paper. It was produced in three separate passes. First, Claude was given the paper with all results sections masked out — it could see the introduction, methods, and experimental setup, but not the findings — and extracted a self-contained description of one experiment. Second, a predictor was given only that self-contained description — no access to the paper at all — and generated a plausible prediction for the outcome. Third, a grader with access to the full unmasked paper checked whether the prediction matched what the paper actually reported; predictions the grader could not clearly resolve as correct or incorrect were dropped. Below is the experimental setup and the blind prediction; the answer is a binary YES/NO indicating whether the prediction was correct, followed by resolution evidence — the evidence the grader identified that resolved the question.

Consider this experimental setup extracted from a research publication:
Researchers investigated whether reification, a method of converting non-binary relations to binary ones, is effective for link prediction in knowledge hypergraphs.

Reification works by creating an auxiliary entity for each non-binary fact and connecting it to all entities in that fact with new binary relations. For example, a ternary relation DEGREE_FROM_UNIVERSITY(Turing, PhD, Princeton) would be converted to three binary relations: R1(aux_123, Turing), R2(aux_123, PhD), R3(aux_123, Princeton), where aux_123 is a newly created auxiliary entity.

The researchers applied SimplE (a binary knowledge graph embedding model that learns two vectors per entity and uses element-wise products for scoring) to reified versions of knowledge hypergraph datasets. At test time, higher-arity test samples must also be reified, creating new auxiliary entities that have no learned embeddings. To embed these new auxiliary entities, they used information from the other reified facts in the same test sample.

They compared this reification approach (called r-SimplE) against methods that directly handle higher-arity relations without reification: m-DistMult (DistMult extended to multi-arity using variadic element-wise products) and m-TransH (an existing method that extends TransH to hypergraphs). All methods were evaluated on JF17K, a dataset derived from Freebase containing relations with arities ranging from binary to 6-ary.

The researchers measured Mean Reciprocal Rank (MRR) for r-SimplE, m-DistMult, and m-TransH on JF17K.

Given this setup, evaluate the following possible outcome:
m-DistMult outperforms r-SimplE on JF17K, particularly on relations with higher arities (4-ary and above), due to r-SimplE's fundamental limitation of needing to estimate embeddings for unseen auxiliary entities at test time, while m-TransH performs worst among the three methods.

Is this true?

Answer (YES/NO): NO